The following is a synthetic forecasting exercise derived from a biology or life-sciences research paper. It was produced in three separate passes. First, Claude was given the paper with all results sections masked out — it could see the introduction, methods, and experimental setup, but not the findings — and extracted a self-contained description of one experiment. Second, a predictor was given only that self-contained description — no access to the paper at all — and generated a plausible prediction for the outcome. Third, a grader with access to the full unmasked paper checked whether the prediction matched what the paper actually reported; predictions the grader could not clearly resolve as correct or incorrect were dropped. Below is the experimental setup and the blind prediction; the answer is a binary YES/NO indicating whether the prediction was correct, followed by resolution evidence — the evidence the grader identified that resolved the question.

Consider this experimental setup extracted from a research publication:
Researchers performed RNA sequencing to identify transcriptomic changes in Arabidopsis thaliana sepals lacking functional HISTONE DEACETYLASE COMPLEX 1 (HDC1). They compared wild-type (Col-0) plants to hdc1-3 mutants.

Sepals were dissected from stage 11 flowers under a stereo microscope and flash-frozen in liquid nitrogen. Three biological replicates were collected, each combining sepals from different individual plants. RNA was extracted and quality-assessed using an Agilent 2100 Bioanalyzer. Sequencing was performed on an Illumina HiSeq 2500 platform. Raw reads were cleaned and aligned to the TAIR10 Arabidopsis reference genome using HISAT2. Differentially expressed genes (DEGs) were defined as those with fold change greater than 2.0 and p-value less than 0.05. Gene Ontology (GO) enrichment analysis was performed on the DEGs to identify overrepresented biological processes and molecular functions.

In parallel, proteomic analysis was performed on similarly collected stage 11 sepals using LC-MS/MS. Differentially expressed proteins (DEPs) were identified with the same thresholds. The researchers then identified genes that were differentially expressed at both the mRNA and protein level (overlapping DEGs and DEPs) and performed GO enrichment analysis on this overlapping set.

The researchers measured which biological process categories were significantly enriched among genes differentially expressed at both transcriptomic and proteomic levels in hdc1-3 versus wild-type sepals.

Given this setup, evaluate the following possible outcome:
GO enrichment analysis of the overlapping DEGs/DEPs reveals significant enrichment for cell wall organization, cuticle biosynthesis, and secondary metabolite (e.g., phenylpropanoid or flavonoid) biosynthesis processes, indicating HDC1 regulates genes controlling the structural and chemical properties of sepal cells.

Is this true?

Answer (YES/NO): NO